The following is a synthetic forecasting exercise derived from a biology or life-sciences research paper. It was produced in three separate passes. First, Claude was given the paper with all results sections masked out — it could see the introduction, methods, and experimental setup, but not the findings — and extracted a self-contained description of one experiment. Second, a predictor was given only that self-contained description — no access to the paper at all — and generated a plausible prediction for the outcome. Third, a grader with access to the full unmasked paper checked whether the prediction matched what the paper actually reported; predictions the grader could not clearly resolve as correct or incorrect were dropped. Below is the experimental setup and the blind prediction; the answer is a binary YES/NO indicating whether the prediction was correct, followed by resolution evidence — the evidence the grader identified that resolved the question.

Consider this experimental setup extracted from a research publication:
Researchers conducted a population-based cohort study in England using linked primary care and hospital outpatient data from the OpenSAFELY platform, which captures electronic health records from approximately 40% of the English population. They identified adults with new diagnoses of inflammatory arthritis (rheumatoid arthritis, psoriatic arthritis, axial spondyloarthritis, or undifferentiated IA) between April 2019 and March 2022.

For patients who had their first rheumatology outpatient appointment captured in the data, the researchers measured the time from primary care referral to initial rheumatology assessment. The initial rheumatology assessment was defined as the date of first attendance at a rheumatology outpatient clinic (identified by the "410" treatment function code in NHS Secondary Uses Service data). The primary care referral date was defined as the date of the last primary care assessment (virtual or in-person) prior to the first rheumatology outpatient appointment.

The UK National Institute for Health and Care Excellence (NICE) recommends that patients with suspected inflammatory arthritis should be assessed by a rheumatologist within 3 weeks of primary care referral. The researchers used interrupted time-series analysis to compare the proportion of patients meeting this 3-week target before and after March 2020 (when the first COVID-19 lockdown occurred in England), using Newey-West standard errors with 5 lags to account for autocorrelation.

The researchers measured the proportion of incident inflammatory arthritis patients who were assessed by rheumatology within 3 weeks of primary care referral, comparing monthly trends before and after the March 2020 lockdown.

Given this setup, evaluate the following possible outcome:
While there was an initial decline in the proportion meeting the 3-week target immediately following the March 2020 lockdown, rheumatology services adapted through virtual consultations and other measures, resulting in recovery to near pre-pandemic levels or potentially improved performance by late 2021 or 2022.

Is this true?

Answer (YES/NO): NO